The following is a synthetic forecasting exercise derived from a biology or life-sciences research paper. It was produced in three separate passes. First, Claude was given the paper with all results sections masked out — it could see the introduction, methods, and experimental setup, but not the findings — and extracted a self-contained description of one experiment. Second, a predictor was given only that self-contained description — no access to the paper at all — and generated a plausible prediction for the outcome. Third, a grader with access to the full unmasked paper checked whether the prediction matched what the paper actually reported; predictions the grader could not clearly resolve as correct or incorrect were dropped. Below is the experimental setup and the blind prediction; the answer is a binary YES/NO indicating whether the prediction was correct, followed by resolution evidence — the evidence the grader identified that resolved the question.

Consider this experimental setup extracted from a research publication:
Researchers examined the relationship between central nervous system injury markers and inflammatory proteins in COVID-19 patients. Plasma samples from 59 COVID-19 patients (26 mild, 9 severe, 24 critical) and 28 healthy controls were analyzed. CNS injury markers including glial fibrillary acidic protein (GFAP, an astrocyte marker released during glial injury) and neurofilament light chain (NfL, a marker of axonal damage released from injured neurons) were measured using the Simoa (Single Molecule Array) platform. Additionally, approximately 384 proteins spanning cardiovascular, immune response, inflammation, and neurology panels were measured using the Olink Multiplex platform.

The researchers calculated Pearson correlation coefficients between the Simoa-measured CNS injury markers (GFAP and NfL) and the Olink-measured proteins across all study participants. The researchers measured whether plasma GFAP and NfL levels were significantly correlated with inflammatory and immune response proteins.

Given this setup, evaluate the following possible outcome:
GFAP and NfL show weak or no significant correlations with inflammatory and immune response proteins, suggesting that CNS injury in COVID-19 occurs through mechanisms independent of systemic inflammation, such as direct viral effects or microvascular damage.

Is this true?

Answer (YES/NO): NO